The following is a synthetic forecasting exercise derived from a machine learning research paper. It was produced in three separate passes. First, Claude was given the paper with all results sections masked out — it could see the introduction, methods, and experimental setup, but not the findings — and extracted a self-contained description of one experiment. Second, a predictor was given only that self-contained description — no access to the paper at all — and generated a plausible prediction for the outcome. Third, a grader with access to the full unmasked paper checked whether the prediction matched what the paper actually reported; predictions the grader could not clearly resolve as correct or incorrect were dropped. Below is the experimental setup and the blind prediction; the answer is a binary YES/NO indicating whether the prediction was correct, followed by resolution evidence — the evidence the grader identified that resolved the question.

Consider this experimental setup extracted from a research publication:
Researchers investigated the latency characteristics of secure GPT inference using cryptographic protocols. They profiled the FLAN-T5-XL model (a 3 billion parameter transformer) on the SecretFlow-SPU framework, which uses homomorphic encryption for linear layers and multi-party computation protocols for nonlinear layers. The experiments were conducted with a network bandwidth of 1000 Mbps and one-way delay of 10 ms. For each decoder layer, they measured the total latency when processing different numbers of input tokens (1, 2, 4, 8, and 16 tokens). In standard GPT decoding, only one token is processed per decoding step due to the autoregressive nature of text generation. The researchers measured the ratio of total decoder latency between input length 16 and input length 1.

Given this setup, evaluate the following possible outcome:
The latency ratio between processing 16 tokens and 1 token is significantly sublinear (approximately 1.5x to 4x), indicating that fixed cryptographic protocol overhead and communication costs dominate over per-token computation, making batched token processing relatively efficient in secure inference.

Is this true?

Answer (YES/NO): YES